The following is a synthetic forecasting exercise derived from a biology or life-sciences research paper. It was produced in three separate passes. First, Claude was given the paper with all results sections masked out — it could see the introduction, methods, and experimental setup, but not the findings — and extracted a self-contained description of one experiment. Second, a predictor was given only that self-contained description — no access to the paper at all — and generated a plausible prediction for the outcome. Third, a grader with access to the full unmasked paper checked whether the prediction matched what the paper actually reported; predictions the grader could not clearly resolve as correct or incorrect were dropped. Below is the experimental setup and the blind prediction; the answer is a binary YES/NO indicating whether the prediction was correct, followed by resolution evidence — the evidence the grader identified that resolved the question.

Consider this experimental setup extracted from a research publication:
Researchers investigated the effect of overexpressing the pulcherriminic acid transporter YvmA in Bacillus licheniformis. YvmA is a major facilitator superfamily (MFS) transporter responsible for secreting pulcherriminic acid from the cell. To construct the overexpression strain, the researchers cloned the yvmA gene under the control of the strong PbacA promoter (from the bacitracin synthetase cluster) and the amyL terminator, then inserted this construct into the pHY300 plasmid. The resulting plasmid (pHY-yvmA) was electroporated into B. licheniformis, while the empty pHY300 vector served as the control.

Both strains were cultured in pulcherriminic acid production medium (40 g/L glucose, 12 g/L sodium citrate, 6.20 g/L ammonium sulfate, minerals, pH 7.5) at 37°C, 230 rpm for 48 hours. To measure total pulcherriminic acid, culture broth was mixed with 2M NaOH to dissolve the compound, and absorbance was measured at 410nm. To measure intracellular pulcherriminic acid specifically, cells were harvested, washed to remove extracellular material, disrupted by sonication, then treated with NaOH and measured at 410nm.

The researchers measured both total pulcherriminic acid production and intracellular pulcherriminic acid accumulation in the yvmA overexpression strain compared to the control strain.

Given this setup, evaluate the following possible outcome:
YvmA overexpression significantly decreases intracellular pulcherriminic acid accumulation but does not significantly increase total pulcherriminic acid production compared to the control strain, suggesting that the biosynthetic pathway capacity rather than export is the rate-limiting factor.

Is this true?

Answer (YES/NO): NO